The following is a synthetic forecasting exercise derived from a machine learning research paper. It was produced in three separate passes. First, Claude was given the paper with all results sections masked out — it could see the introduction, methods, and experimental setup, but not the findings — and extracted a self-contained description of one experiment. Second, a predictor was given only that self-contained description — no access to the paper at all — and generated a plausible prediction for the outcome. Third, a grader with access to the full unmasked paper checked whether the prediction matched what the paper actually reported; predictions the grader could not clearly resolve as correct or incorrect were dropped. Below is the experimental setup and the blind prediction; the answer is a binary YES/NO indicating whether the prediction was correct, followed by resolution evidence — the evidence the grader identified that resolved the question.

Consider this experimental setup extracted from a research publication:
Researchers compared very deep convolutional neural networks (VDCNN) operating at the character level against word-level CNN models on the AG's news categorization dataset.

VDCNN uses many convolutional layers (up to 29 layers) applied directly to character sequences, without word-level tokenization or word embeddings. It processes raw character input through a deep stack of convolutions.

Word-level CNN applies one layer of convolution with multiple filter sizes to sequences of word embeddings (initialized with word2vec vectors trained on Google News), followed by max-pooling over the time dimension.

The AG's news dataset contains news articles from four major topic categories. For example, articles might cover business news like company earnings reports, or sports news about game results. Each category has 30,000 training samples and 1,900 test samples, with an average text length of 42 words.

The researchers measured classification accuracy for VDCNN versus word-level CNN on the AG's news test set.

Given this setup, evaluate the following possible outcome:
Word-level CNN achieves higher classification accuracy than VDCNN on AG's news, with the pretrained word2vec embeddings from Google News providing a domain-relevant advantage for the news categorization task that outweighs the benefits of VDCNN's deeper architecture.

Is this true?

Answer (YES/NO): YES